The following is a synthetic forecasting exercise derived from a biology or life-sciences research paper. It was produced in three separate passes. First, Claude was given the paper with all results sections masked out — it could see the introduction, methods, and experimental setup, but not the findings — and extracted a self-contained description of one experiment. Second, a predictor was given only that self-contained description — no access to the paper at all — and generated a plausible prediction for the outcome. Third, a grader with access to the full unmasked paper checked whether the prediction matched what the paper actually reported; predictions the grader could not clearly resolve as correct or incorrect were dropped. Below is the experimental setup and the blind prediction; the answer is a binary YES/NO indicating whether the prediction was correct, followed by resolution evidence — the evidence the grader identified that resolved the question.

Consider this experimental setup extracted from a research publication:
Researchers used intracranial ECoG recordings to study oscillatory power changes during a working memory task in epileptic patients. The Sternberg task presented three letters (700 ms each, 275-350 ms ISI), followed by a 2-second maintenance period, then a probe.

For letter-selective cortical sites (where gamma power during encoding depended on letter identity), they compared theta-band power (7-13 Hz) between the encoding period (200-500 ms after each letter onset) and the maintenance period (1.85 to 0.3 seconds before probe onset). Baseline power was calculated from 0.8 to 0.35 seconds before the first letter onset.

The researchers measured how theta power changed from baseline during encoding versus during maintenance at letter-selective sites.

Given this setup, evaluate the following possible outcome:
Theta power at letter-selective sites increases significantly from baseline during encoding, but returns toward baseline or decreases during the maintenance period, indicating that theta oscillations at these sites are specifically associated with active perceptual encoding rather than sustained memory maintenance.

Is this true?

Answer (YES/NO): NO